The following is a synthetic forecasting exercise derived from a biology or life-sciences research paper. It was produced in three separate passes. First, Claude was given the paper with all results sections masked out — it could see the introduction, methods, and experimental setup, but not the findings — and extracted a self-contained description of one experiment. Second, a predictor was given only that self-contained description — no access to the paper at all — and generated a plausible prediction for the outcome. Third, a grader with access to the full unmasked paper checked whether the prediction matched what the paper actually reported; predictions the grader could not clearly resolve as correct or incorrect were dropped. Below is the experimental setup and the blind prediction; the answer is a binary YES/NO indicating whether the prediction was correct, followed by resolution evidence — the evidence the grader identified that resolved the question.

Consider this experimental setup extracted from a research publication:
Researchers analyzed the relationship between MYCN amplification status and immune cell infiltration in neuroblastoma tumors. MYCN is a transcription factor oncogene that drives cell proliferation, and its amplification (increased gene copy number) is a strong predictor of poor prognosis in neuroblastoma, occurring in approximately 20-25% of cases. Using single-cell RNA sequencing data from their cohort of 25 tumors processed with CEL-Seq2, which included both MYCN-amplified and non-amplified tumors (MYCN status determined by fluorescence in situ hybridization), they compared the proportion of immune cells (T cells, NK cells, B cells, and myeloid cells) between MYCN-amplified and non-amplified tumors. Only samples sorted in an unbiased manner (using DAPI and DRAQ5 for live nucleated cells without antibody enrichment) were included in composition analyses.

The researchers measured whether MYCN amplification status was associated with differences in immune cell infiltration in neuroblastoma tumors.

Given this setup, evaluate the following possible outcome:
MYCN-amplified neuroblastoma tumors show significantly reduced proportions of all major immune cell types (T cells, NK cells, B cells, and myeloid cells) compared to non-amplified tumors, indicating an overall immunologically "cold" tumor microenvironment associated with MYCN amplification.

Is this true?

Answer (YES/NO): NO